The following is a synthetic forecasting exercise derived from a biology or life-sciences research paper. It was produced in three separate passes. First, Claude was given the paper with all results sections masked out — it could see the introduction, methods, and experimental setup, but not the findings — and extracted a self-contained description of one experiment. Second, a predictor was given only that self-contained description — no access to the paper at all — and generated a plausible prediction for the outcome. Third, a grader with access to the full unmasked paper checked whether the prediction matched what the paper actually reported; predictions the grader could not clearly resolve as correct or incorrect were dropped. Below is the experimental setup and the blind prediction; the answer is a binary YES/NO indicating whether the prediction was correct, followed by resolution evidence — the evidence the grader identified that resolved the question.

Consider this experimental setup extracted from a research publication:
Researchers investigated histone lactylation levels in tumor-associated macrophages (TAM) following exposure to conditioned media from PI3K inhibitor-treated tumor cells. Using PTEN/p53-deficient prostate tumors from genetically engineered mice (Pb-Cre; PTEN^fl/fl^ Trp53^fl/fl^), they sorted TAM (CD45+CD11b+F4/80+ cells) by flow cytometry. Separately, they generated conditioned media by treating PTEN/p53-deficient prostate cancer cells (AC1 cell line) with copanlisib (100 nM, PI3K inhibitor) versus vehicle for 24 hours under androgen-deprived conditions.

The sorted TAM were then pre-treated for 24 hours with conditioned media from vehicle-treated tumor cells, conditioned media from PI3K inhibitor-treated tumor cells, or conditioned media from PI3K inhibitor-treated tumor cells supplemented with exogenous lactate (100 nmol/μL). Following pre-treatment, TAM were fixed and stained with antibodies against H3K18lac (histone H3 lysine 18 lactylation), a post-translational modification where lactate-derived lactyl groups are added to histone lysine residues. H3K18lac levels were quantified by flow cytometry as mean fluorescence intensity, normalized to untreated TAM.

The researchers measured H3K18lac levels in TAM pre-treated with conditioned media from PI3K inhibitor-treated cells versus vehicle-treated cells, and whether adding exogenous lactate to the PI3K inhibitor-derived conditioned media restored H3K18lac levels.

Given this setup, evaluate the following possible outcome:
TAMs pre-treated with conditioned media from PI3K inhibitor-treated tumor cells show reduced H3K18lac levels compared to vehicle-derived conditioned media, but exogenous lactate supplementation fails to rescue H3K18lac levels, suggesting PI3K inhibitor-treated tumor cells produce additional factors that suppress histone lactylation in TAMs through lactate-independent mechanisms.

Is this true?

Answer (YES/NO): NO